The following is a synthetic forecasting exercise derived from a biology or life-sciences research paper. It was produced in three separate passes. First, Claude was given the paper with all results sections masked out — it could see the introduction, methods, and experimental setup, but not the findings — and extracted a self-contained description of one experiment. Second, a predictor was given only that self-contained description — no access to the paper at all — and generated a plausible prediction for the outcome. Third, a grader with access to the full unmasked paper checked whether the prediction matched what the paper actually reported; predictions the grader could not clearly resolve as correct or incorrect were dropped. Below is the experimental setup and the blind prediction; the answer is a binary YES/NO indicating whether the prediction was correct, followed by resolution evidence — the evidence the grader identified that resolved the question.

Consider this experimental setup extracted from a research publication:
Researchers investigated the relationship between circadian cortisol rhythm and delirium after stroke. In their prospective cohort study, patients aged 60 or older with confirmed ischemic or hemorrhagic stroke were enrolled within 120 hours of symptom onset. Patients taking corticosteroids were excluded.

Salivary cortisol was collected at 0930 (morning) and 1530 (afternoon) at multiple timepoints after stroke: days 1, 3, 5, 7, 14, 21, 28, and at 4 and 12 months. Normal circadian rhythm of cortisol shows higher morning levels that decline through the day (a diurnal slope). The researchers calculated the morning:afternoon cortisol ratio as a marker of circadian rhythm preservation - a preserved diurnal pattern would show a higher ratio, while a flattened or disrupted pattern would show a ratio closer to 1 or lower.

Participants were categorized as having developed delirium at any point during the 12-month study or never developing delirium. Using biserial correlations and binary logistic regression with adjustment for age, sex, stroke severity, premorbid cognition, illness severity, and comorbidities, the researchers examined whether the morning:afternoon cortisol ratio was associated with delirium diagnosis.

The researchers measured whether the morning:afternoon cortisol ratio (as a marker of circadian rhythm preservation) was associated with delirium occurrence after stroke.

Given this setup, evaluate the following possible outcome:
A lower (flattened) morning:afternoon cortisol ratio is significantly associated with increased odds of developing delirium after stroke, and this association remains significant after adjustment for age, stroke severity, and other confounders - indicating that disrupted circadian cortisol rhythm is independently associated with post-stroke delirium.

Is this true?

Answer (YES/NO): NO